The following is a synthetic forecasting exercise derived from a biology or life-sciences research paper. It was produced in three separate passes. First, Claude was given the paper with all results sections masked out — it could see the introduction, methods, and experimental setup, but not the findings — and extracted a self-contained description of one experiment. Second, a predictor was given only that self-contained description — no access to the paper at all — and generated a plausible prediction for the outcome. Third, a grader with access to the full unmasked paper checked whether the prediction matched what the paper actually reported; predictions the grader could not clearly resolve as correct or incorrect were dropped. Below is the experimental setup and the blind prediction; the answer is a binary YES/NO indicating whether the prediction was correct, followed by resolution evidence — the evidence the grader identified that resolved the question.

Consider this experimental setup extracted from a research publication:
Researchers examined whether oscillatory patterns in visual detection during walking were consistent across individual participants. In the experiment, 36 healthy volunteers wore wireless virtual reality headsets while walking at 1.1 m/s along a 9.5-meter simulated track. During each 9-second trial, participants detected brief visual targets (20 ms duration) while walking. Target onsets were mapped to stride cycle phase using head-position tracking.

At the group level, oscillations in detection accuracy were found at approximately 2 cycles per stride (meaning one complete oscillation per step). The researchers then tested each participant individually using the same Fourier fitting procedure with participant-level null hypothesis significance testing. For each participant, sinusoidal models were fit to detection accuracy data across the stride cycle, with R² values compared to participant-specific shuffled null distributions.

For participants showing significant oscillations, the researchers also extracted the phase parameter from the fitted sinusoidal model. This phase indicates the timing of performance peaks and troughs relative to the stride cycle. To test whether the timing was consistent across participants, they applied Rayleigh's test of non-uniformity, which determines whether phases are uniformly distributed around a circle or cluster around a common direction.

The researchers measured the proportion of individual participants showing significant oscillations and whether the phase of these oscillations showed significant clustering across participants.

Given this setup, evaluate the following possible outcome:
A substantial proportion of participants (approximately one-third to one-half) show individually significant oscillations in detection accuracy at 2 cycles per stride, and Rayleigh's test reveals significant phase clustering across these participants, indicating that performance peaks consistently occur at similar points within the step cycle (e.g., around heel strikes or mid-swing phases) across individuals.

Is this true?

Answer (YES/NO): YES